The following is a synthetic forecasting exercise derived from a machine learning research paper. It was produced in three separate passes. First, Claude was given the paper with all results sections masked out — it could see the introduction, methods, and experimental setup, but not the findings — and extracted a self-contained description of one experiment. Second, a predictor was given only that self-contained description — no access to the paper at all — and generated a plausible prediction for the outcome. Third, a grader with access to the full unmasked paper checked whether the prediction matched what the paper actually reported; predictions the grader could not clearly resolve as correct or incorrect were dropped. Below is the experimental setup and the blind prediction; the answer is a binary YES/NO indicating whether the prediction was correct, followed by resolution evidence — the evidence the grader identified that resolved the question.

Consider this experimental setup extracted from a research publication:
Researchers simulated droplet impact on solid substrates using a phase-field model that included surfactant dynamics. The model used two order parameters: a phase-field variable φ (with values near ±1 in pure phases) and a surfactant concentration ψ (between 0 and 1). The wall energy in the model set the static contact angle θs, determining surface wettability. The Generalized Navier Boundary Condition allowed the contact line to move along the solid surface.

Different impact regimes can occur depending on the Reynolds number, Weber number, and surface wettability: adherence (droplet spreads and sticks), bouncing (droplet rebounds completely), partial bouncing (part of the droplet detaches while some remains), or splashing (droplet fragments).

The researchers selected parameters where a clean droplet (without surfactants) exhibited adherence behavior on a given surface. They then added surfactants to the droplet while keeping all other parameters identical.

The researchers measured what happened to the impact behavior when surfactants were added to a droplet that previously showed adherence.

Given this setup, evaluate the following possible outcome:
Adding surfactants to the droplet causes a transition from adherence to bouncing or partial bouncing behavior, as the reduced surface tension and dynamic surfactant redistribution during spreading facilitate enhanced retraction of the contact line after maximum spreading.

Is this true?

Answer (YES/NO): YES